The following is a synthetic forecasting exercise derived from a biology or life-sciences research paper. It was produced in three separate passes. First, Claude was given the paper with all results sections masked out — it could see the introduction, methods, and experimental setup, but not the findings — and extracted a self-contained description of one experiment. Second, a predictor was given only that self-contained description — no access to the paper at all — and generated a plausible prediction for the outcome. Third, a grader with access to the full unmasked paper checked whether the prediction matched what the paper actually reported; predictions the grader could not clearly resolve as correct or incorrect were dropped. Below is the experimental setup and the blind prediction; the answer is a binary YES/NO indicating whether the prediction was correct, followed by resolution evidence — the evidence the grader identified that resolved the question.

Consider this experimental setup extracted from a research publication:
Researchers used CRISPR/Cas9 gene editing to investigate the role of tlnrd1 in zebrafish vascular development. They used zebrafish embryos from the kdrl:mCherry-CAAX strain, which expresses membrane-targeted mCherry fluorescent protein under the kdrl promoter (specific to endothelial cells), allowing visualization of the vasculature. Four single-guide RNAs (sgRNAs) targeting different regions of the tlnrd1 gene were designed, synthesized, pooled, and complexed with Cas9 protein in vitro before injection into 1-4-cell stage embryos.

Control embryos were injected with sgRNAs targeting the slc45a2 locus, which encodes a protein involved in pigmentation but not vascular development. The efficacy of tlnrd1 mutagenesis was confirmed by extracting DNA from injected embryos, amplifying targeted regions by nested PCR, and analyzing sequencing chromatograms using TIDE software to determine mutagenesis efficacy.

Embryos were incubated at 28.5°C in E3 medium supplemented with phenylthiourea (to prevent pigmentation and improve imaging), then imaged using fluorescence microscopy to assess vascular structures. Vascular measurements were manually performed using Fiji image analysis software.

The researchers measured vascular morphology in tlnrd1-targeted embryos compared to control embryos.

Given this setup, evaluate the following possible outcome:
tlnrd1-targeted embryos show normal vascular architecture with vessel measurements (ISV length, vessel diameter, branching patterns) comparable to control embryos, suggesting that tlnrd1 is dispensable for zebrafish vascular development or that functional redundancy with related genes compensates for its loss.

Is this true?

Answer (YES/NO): NO